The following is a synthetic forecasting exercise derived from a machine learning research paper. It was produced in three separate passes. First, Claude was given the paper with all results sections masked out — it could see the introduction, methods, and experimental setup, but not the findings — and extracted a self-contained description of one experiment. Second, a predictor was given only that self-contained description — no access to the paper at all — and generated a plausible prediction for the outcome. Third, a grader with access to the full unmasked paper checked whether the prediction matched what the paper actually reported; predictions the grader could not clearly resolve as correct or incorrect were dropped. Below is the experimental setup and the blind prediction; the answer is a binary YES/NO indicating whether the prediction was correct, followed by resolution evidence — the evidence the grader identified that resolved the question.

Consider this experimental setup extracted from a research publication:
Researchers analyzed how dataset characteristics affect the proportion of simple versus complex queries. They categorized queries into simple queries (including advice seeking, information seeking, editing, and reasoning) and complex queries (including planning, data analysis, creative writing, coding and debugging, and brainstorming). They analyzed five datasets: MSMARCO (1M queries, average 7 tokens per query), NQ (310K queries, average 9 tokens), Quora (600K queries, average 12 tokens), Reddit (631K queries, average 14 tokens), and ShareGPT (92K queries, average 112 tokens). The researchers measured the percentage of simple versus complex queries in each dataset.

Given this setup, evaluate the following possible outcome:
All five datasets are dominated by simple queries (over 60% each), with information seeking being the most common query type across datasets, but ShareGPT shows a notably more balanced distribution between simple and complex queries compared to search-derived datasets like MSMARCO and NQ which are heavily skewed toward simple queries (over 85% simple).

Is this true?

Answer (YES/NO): NO